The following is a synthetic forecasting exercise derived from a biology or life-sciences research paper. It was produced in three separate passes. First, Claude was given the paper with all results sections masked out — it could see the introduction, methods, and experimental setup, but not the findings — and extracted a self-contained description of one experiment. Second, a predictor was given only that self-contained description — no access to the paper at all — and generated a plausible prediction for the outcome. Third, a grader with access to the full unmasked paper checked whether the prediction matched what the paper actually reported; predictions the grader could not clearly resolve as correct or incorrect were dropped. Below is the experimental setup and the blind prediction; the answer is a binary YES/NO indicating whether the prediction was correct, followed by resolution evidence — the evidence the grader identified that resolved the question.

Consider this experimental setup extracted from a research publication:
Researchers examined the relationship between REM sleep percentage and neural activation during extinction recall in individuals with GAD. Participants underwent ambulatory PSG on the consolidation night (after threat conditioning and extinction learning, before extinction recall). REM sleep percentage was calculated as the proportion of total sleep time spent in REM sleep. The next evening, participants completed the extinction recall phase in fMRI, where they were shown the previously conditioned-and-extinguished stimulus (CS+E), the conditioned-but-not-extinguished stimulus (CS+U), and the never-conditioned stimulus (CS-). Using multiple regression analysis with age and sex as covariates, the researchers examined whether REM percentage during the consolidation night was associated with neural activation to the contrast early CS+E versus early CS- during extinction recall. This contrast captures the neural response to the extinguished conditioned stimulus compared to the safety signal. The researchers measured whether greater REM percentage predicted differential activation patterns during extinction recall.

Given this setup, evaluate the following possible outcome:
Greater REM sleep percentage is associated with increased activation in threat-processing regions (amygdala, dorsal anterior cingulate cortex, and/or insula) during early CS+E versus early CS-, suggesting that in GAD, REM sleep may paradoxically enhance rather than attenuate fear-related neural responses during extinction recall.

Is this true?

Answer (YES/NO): NO